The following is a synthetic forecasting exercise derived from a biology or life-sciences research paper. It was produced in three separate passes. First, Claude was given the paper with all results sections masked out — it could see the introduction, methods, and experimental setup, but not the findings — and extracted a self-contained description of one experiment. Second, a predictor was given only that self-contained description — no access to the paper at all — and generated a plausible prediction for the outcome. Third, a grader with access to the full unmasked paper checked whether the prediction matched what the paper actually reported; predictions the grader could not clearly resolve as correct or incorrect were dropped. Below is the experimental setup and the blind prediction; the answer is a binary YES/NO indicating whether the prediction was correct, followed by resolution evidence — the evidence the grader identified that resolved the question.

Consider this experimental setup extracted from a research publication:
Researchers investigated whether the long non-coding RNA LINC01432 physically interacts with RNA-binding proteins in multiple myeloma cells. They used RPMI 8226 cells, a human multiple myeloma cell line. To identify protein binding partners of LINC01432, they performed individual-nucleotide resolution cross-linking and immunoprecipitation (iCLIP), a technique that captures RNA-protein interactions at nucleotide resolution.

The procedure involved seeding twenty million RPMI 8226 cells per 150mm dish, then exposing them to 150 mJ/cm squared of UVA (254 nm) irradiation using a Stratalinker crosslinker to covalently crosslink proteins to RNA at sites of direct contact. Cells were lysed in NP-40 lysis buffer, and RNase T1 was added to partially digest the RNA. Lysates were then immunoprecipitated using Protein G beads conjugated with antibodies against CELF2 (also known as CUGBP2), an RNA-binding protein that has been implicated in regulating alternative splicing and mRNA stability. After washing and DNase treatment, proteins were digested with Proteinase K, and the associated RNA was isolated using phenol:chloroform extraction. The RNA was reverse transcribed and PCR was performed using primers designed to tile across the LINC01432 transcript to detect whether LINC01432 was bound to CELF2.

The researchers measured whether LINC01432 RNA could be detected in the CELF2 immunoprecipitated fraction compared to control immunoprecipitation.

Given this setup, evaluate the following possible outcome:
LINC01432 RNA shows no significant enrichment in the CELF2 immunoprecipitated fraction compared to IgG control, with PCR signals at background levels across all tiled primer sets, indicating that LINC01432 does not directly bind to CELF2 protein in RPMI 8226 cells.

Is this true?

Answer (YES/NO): NO